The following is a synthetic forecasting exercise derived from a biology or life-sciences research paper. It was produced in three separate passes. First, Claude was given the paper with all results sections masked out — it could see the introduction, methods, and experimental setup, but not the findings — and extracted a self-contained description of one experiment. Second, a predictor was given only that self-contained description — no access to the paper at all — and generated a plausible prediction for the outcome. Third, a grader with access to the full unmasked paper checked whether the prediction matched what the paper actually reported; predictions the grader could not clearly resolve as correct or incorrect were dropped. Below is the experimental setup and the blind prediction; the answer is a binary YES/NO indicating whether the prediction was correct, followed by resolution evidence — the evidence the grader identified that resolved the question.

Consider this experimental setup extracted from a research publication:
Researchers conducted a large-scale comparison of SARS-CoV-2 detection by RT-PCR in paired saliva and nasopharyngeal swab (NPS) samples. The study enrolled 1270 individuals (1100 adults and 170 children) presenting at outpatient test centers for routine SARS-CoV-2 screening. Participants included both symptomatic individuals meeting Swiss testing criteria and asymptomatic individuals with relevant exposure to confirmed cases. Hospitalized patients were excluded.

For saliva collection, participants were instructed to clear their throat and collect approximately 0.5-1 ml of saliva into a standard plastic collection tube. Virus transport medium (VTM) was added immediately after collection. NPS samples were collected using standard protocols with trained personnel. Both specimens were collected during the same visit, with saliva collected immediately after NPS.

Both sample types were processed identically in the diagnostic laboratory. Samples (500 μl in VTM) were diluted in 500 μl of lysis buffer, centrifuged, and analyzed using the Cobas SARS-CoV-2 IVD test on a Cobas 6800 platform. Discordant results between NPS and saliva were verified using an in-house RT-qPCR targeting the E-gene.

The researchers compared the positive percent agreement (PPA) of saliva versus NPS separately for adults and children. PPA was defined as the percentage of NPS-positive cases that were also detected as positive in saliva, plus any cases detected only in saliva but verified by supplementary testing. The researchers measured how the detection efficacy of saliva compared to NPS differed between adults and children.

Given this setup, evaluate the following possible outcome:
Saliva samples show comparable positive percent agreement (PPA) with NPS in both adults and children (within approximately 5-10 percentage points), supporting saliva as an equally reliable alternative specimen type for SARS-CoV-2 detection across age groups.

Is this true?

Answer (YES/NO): YES